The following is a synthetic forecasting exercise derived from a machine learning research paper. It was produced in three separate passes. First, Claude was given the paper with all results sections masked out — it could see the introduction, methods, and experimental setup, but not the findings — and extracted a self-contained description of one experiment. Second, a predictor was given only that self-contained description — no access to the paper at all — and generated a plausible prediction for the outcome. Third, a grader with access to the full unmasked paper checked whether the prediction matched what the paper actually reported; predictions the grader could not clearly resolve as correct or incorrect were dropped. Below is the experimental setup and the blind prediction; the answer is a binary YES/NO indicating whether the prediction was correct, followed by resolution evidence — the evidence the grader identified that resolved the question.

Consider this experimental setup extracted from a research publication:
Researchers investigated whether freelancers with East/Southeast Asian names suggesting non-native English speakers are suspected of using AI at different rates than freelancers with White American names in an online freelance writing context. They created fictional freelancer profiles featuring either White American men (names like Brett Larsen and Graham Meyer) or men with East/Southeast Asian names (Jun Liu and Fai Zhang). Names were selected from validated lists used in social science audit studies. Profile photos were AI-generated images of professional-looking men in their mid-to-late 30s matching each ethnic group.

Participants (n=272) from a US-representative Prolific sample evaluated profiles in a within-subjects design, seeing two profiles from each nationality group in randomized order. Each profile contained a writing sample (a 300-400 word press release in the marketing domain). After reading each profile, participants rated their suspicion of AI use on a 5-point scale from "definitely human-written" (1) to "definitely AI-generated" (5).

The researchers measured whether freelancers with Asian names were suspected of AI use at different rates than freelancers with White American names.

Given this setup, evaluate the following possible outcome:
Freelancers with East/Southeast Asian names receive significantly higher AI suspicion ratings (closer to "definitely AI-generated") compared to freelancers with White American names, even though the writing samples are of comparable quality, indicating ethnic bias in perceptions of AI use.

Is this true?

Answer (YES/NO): YES